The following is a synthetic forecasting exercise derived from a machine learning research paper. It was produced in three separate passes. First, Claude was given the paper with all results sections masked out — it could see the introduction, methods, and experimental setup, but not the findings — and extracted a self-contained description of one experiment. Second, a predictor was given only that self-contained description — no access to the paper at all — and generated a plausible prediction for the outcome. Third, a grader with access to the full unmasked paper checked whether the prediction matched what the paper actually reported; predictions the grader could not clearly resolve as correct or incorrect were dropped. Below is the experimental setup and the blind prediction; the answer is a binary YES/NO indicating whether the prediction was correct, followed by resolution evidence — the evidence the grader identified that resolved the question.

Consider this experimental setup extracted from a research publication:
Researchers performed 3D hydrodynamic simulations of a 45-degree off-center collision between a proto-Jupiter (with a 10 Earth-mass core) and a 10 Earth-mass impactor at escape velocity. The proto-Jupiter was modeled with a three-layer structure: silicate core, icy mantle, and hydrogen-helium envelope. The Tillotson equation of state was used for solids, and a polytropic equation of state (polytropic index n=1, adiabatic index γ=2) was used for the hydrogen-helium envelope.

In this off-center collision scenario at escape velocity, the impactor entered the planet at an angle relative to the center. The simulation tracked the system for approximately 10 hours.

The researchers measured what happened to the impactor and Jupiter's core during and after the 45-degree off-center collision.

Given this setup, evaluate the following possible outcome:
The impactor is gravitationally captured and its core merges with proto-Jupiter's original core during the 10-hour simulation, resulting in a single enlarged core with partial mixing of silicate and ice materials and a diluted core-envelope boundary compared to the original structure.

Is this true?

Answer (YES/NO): NO